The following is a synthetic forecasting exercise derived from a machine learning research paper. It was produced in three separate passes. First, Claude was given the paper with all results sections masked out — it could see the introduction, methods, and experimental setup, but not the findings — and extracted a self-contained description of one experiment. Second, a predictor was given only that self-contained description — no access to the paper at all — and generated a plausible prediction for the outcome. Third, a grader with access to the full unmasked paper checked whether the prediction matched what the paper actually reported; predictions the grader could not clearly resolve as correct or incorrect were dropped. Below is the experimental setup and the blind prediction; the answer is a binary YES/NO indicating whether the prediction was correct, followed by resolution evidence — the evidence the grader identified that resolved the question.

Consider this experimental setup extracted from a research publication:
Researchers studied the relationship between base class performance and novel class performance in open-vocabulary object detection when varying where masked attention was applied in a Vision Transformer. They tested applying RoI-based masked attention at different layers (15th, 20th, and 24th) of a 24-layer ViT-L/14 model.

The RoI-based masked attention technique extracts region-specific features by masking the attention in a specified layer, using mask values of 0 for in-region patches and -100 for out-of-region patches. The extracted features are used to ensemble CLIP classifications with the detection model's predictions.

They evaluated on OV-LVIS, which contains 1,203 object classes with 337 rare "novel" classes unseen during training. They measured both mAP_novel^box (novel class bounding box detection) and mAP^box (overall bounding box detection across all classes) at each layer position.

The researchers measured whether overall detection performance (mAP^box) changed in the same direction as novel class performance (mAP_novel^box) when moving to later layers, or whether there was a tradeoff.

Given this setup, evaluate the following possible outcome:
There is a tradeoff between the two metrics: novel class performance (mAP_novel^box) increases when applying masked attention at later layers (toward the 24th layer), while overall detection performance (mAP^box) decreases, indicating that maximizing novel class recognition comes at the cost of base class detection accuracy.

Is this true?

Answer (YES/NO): NO